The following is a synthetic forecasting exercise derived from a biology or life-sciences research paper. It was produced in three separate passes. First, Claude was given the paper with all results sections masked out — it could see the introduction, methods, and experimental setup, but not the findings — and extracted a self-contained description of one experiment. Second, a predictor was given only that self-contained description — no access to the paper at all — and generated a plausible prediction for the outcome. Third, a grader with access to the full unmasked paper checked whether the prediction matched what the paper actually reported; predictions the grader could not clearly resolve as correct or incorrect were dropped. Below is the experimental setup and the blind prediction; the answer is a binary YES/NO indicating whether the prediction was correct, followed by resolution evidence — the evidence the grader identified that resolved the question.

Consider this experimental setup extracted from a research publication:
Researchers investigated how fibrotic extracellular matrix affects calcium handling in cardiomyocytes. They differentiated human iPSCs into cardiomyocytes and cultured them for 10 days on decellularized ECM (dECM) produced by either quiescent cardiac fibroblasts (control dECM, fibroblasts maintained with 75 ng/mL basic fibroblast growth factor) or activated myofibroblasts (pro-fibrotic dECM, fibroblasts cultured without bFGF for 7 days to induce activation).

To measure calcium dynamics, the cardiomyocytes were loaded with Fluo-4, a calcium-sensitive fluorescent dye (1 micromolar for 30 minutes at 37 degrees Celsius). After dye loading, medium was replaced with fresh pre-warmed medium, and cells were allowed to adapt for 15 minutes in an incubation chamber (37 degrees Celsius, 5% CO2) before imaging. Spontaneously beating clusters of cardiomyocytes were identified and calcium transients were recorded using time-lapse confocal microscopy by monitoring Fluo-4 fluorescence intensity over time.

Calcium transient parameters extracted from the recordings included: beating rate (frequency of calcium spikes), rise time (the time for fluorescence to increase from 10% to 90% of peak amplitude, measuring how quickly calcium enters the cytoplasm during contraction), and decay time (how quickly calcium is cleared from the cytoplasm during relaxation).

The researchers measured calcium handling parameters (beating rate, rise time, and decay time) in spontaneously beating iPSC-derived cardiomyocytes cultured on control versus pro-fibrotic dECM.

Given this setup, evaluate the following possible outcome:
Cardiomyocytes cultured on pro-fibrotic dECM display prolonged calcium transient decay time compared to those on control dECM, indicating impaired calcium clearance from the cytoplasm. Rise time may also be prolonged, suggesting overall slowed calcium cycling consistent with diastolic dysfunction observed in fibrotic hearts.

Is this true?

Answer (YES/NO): NO